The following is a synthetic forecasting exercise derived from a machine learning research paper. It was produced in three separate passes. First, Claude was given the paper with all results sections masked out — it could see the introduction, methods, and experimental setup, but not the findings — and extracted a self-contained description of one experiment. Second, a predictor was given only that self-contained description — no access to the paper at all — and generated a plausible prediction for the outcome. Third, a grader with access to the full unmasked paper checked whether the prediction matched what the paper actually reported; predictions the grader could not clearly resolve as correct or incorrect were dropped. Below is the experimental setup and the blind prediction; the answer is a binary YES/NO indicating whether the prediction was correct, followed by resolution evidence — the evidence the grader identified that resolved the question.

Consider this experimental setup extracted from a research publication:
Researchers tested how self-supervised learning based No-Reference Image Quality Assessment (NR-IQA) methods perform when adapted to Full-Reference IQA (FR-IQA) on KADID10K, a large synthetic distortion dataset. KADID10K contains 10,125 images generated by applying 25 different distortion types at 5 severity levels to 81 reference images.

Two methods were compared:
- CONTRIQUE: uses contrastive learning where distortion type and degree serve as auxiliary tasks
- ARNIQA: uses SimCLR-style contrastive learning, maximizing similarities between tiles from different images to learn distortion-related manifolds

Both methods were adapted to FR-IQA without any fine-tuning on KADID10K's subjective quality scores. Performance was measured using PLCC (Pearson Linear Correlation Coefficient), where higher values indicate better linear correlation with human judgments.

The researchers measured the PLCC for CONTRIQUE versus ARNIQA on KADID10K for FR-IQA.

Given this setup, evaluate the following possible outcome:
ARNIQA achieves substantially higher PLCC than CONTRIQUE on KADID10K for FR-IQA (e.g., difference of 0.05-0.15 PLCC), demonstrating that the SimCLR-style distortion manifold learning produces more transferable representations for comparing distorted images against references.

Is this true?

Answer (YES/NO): YES